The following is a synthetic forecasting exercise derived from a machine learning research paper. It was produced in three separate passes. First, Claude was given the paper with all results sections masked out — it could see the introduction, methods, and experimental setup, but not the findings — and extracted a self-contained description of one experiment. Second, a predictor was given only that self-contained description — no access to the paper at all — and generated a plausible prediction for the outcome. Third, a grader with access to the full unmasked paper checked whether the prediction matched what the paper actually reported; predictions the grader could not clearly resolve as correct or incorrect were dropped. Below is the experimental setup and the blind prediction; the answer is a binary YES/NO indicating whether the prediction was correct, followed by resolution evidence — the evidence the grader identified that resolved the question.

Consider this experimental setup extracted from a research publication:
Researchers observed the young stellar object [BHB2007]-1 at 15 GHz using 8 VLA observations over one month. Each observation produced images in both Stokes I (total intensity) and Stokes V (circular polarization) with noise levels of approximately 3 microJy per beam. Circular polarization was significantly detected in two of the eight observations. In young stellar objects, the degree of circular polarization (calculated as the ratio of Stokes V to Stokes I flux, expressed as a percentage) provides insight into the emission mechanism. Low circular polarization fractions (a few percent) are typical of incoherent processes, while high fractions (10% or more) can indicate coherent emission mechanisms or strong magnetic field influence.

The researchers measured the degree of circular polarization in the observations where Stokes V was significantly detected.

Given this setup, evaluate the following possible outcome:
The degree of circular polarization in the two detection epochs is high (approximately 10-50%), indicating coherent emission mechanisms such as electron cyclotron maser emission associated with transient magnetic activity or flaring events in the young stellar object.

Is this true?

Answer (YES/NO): NO